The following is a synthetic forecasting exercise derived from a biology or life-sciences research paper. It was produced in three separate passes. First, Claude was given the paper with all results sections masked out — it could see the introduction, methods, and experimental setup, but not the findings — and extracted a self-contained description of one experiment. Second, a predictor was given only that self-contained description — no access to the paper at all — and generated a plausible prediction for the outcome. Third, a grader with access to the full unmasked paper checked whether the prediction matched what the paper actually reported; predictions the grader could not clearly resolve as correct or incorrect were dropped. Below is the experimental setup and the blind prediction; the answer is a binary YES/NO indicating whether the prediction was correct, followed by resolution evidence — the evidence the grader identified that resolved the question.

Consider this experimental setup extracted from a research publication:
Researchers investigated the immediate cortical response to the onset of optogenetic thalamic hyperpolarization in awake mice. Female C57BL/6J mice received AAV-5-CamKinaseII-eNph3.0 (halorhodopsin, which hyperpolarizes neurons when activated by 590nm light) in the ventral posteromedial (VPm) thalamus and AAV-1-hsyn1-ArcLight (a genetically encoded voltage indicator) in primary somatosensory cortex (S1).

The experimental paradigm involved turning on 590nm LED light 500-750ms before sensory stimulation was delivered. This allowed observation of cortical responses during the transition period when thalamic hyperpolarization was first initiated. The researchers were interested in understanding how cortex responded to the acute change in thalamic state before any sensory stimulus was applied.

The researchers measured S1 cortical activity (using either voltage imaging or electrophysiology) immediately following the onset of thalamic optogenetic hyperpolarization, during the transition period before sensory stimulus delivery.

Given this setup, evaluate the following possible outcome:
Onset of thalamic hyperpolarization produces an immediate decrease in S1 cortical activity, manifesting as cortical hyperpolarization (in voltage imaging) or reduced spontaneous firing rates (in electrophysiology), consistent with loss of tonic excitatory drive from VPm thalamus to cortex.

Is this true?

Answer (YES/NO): NO